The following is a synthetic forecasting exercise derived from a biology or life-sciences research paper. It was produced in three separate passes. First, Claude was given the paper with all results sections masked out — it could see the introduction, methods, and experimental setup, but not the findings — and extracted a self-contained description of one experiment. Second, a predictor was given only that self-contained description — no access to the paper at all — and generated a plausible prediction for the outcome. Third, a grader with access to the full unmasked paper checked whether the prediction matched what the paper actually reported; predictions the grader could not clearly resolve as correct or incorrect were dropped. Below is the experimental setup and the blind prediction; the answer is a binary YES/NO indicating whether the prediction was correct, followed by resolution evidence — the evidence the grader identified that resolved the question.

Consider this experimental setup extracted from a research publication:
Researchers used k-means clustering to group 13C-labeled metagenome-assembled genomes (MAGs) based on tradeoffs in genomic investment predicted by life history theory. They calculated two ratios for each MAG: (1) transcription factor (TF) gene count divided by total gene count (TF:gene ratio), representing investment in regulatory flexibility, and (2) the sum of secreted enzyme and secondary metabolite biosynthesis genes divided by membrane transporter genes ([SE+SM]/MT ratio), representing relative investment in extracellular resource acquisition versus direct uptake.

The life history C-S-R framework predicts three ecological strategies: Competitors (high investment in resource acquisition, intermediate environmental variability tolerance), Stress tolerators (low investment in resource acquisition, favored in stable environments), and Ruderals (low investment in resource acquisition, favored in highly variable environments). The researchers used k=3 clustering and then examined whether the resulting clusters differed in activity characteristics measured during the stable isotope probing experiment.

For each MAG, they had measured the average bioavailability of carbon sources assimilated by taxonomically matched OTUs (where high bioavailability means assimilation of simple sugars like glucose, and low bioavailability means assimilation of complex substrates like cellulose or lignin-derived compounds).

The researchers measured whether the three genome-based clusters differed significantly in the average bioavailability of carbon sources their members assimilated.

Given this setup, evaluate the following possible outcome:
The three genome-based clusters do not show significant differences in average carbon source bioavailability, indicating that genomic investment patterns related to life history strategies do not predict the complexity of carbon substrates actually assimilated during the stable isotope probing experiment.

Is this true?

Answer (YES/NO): NO